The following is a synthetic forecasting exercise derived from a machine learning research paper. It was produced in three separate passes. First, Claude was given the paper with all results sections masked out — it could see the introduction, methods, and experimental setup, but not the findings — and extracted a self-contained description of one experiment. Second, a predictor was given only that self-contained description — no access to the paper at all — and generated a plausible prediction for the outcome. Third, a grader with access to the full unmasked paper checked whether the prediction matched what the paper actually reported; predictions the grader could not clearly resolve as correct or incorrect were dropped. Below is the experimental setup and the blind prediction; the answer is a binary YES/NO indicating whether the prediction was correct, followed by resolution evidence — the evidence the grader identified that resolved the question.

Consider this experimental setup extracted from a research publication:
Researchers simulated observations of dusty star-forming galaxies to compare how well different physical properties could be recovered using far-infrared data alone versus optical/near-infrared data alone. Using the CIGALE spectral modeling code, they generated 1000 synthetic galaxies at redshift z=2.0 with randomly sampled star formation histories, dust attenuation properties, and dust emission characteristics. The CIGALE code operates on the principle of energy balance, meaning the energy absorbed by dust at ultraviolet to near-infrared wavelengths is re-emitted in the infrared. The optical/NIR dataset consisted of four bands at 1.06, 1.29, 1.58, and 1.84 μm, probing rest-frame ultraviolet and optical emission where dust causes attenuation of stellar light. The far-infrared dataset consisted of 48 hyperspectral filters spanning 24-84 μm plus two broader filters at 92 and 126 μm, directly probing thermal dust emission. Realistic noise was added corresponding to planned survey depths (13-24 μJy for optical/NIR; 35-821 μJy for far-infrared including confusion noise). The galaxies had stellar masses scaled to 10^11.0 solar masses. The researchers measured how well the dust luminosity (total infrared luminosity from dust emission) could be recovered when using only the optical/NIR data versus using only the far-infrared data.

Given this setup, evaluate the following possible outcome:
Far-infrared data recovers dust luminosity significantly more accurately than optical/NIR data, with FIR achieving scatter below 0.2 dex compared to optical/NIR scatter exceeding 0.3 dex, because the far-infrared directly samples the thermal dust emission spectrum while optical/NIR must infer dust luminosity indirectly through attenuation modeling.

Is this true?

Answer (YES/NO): NO